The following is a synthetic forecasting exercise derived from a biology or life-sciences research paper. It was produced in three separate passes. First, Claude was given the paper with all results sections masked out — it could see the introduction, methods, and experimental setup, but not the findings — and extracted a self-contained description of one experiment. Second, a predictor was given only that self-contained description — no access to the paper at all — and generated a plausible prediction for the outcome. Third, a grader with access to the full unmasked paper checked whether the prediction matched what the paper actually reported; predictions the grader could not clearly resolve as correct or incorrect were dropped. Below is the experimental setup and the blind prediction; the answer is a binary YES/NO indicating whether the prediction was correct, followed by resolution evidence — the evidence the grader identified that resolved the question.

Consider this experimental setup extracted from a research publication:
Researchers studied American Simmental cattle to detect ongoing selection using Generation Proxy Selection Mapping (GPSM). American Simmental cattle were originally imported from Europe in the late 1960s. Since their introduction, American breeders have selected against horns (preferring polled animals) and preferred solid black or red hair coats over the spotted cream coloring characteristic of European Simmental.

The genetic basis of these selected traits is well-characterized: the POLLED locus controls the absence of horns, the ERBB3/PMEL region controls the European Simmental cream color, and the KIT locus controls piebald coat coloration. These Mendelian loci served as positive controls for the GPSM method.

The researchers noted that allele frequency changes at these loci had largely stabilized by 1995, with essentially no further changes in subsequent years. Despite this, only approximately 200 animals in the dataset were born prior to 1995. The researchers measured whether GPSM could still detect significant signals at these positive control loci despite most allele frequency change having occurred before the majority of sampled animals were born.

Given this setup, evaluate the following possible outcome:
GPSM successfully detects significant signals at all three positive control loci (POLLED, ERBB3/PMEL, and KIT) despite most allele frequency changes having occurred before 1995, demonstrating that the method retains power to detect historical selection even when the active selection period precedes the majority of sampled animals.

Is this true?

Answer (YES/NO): YES